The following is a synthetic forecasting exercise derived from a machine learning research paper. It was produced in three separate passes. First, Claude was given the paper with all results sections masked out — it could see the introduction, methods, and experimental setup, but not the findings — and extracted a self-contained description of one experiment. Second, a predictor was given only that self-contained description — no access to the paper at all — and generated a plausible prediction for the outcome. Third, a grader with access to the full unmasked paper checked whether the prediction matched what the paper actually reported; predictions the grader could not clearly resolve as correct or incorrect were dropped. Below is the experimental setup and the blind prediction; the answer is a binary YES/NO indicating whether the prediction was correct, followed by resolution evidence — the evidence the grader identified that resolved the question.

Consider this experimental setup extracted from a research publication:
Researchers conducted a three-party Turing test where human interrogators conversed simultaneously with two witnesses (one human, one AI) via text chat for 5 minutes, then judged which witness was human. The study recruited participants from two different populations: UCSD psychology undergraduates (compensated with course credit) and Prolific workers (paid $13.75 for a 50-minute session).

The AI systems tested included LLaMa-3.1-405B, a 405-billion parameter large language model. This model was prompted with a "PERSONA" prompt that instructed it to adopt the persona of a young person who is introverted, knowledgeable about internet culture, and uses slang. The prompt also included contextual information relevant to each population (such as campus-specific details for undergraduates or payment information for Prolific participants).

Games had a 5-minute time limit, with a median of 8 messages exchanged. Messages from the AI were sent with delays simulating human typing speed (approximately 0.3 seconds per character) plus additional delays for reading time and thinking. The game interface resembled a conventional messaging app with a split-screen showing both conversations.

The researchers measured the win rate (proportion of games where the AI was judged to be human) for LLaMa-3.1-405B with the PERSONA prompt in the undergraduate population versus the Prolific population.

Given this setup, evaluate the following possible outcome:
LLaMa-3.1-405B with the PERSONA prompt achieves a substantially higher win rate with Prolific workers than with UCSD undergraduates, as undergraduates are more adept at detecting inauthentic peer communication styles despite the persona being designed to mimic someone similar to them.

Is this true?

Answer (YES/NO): YES